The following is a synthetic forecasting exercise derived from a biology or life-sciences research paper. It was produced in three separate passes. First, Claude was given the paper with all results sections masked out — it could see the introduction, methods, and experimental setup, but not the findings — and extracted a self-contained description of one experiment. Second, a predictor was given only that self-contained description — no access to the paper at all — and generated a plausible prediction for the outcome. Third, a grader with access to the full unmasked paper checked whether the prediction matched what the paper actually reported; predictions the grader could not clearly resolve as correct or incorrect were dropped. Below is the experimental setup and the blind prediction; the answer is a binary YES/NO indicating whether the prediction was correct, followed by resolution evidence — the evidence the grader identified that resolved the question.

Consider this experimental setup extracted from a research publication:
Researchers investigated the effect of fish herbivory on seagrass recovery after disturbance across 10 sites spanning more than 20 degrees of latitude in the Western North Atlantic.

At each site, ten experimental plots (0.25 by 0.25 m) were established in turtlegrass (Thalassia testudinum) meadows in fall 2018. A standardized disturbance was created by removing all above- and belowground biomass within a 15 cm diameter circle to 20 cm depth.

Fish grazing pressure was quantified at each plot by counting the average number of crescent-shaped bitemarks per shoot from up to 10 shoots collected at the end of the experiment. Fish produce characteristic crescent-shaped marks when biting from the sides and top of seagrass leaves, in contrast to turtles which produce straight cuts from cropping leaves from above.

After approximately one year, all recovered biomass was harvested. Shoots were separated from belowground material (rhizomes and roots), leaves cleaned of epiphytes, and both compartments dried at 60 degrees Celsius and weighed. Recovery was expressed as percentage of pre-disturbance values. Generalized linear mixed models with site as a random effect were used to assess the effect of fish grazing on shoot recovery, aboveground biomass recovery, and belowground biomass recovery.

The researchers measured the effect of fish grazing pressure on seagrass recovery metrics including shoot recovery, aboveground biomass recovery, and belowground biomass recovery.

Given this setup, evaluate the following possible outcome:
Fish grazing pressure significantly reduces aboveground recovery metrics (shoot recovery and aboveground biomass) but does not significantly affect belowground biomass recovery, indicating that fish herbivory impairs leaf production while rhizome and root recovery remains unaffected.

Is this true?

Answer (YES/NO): NO